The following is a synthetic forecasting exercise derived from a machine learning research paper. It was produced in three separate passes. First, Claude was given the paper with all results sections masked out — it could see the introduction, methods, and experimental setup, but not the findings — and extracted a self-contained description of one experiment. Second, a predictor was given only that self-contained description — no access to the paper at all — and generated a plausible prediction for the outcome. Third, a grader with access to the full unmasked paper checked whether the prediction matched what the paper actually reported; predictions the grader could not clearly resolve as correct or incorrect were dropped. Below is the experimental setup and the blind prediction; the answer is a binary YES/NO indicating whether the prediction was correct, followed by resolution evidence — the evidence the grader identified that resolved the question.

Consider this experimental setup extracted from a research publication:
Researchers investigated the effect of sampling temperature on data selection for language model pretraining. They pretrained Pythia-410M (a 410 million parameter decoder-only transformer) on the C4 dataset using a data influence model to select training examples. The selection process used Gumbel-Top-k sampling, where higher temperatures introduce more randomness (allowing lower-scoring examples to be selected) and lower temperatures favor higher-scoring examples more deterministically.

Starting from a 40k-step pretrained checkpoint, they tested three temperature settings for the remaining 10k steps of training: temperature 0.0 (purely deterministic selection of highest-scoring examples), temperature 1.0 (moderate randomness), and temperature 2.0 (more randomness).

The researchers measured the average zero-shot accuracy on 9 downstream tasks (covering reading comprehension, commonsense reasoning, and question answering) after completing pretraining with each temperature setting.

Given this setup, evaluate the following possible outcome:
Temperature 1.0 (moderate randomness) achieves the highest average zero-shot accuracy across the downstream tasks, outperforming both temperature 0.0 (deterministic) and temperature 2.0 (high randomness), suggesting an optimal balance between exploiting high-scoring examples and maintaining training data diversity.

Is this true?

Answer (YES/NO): YES